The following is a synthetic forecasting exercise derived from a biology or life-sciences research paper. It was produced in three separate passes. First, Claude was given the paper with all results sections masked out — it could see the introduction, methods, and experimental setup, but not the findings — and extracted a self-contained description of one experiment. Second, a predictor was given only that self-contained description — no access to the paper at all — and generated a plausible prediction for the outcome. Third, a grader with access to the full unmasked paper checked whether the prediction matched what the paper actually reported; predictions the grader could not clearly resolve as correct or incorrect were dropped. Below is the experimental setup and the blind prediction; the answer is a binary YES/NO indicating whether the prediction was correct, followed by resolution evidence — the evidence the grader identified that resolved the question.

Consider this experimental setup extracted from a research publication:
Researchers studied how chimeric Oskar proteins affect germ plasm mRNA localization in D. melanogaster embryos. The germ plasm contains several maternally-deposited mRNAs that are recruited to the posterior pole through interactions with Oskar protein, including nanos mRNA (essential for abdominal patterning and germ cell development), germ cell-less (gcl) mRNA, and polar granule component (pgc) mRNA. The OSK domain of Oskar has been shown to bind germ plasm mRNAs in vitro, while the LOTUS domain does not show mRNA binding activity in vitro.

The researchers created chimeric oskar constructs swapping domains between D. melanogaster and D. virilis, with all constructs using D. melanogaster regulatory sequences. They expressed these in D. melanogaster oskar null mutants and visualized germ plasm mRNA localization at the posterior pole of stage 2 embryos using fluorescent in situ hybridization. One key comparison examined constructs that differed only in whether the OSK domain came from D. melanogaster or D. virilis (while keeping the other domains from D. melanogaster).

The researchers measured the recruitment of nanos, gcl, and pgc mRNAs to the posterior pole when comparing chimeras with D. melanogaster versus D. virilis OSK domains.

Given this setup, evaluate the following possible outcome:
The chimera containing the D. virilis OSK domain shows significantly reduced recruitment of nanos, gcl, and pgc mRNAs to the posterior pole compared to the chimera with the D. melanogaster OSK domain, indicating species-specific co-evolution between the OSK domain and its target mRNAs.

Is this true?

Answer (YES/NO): NO